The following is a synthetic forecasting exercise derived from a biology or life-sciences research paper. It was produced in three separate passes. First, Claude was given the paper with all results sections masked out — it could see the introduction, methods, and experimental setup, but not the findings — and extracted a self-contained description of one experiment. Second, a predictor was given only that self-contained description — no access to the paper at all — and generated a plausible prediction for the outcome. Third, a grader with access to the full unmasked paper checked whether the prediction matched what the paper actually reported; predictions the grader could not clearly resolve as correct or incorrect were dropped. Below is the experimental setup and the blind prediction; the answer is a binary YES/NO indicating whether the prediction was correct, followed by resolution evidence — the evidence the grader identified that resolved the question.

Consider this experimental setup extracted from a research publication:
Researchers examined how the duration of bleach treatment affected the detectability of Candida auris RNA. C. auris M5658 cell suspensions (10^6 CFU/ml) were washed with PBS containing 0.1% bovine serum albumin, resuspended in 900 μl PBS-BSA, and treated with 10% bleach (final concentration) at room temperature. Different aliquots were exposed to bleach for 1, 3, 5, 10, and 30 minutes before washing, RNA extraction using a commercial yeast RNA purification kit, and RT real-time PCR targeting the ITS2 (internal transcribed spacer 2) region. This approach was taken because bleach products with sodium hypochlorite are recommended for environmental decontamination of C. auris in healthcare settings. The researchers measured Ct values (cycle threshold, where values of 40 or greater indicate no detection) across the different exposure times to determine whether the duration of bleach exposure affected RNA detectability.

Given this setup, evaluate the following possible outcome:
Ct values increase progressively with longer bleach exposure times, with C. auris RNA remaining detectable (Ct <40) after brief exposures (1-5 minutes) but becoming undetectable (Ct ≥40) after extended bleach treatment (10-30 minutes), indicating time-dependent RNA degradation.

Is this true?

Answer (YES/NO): NO